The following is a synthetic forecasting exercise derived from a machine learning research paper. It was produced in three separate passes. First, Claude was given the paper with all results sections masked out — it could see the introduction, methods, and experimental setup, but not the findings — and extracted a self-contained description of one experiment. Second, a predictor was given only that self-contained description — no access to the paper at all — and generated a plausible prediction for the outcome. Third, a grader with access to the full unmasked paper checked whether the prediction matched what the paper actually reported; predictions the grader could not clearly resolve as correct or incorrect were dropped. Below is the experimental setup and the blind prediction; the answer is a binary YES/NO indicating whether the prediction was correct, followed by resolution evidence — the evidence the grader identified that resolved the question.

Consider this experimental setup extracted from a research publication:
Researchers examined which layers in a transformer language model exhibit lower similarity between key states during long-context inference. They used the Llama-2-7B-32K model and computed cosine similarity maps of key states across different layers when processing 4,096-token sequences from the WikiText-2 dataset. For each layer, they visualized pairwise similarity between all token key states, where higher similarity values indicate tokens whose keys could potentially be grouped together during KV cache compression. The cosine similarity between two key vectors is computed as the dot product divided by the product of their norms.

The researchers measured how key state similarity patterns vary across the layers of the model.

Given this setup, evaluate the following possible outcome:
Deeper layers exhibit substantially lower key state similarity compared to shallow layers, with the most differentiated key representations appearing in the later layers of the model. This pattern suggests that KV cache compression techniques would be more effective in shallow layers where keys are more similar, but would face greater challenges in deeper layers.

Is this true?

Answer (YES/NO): NO